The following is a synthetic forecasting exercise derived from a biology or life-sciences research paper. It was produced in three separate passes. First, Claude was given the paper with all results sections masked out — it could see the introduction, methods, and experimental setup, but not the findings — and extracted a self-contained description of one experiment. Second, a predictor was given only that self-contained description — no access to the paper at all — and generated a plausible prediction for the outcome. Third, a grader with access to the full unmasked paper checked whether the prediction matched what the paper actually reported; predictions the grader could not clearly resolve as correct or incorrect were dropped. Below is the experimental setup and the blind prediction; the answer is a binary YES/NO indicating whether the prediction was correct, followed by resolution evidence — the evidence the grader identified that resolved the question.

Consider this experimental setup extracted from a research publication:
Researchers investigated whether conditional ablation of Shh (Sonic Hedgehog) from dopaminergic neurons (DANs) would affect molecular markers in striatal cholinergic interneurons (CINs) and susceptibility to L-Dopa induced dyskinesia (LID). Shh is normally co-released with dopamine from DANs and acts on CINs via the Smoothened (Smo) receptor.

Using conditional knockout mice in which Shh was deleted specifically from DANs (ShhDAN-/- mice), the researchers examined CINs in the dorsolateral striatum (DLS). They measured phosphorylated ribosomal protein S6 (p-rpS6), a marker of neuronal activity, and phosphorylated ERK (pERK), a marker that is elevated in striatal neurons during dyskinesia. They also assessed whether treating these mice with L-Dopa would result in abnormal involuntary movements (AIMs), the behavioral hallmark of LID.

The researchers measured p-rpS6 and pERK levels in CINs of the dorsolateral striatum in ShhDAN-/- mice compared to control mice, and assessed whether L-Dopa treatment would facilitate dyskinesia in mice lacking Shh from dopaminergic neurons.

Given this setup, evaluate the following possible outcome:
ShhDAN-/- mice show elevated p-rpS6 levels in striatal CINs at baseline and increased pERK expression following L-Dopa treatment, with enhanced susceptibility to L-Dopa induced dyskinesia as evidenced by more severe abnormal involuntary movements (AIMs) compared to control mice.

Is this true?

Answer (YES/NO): NO